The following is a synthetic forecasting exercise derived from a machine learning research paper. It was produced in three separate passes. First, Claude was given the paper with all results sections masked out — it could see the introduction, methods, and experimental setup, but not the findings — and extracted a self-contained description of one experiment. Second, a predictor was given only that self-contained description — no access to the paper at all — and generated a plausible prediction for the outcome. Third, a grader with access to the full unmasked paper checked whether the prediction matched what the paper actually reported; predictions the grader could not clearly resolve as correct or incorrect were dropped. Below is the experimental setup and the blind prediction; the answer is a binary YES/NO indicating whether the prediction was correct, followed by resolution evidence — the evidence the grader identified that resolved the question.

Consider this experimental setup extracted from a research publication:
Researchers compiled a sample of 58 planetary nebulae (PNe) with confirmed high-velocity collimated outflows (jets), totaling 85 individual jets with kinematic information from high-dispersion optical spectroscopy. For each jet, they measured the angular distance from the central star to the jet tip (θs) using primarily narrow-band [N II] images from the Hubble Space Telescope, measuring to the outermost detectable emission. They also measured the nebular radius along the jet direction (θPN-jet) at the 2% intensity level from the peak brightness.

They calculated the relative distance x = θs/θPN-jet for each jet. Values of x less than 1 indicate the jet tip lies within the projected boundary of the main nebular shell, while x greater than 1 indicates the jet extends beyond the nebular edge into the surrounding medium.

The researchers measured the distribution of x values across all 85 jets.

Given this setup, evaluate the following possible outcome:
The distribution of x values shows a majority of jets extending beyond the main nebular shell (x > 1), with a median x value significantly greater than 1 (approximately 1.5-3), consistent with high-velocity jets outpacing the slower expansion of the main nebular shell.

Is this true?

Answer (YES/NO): NO